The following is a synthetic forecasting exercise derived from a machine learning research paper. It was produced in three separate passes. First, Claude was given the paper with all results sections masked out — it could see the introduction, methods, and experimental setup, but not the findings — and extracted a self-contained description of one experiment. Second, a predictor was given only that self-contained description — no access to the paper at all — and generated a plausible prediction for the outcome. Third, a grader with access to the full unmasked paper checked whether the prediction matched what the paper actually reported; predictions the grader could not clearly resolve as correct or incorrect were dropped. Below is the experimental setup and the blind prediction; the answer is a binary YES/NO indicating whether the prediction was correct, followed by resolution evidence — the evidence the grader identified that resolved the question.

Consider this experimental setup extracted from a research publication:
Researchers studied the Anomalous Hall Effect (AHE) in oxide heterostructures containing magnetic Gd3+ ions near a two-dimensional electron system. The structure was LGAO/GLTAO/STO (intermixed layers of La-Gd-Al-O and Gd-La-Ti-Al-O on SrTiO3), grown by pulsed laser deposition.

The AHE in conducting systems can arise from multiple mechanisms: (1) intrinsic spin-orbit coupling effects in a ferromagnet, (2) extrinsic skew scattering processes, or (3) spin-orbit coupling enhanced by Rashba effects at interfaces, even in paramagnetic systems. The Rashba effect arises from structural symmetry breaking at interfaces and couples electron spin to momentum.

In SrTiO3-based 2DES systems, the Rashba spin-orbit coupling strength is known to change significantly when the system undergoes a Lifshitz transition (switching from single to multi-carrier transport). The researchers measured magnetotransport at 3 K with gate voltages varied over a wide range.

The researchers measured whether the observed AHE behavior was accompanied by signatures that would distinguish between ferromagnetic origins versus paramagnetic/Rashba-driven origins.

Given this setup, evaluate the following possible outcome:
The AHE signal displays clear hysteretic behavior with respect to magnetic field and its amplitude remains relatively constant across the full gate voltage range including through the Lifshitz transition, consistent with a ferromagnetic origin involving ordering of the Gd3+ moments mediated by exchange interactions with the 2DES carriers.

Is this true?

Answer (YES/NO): NO